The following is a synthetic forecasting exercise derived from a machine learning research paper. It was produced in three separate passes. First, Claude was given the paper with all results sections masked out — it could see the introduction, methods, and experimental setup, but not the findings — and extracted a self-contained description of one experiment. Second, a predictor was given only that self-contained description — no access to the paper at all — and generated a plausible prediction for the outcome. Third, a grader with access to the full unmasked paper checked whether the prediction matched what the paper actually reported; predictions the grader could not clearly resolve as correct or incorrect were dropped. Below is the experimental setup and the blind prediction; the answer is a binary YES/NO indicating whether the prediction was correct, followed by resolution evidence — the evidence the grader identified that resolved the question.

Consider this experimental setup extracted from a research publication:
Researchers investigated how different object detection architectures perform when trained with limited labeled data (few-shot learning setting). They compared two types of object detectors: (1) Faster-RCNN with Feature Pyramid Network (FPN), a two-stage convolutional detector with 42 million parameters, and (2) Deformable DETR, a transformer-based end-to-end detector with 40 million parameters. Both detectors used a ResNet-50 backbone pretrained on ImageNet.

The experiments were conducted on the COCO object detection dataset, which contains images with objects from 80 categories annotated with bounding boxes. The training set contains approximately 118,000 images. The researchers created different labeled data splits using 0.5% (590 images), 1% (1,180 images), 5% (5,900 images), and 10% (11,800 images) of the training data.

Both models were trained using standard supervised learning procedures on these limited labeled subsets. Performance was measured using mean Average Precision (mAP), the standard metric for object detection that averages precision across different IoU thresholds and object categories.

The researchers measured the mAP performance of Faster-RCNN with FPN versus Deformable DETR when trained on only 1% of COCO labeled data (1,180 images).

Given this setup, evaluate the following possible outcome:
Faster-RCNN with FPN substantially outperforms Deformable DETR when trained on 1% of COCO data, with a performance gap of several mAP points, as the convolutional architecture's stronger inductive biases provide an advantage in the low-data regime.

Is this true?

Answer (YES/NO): NO